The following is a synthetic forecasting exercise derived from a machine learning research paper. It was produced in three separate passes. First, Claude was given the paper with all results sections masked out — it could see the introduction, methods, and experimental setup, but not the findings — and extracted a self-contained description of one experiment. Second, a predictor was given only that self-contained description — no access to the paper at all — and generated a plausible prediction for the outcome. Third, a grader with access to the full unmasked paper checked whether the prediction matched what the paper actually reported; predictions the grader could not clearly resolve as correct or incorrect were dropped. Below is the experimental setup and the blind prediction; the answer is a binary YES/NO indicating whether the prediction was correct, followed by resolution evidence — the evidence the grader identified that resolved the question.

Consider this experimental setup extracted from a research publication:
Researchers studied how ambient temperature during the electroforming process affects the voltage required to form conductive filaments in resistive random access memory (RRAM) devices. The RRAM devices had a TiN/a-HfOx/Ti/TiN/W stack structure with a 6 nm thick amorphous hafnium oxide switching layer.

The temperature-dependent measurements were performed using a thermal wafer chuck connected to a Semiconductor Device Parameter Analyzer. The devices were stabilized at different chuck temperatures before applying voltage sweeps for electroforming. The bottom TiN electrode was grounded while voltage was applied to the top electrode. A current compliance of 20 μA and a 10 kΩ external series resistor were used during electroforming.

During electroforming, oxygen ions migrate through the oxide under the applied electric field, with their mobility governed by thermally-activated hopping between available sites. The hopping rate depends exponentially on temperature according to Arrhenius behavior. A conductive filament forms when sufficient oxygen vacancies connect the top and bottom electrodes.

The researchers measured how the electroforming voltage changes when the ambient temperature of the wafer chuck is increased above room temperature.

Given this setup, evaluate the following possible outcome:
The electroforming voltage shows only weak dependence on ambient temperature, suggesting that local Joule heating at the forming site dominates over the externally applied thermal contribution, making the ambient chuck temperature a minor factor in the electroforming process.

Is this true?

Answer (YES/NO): NO